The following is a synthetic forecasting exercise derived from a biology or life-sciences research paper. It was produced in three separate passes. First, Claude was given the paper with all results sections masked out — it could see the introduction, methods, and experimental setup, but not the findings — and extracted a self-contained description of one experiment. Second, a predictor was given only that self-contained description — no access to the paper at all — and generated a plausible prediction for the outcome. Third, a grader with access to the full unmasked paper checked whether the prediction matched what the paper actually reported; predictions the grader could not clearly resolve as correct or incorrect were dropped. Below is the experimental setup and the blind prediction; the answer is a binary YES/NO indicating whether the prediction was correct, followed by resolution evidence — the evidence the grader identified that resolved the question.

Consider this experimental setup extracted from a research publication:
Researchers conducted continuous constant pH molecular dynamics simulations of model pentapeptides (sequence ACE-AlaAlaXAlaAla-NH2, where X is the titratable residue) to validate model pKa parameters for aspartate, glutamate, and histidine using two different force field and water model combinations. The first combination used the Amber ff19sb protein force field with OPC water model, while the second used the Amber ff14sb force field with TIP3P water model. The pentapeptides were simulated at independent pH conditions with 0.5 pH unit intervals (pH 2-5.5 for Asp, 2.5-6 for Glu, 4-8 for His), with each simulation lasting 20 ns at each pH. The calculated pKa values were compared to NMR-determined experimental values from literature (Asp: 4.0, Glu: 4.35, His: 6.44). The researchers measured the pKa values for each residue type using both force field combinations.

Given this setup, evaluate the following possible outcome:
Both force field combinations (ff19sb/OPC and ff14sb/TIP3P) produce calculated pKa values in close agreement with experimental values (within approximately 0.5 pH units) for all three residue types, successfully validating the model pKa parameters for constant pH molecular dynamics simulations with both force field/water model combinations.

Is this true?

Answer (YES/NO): YES